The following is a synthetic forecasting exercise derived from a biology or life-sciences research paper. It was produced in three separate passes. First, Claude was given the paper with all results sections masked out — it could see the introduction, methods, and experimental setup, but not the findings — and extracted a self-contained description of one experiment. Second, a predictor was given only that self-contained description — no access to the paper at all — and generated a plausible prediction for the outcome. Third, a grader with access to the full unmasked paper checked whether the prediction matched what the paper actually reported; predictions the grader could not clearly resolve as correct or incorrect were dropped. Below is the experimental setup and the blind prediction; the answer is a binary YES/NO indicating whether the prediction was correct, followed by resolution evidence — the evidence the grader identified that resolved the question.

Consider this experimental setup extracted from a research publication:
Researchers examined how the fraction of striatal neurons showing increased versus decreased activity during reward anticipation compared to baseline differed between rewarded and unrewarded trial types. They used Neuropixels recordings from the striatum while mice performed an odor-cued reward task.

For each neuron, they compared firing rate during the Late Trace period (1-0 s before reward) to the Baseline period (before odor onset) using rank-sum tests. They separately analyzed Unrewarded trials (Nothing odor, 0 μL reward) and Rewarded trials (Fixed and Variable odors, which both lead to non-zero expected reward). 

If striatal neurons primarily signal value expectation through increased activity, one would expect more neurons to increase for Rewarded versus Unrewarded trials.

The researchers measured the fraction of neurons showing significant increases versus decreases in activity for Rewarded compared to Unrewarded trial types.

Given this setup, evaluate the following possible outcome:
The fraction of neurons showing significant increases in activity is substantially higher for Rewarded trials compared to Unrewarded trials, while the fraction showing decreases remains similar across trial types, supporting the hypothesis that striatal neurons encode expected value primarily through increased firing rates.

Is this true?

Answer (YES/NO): NO